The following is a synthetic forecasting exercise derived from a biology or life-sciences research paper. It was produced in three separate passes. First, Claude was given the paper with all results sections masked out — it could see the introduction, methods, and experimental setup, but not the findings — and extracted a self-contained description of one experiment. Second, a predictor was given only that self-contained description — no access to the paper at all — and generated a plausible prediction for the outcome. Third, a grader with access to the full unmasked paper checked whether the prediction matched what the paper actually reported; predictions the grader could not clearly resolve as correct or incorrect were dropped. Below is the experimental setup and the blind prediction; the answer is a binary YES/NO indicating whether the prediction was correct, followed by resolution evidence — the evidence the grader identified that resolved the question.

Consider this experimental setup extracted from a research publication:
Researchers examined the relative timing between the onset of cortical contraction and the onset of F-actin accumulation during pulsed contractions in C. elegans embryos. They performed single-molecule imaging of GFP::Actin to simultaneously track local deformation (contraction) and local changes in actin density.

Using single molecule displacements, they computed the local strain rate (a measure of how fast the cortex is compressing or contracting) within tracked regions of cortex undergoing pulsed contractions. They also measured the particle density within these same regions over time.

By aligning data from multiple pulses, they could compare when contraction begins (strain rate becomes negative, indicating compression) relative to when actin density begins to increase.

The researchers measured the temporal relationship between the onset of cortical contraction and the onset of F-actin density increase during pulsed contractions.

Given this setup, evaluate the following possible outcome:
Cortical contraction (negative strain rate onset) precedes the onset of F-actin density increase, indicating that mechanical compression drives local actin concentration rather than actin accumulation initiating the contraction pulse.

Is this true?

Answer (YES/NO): NO